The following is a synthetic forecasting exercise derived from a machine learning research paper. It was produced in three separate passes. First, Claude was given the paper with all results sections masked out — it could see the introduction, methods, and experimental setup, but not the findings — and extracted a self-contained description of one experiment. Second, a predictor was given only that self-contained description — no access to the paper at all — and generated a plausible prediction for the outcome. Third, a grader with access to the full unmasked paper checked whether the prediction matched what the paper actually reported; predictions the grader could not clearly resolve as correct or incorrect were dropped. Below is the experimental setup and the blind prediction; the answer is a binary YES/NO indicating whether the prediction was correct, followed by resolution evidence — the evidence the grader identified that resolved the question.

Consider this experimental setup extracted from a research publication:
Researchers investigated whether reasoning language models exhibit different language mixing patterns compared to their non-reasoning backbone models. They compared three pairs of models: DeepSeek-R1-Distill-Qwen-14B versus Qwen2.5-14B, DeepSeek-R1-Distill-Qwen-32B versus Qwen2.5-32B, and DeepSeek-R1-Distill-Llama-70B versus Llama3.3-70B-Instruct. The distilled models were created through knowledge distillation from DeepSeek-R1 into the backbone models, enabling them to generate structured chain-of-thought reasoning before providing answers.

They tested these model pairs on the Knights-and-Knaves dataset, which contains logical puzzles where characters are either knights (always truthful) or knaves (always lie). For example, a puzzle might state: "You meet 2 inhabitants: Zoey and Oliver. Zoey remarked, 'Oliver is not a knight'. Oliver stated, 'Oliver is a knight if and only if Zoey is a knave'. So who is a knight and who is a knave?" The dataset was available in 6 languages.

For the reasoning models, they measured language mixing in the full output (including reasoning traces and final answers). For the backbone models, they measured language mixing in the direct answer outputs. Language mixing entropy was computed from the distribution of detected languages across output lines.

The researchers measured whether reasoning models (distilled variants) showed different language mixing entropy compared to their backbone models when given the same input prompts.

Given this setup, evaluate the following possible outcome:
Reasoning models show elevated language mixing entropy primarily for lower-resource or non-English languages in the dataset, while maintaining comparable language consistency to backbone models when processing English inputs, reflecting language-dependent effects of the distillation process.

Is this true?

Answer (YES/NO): NO